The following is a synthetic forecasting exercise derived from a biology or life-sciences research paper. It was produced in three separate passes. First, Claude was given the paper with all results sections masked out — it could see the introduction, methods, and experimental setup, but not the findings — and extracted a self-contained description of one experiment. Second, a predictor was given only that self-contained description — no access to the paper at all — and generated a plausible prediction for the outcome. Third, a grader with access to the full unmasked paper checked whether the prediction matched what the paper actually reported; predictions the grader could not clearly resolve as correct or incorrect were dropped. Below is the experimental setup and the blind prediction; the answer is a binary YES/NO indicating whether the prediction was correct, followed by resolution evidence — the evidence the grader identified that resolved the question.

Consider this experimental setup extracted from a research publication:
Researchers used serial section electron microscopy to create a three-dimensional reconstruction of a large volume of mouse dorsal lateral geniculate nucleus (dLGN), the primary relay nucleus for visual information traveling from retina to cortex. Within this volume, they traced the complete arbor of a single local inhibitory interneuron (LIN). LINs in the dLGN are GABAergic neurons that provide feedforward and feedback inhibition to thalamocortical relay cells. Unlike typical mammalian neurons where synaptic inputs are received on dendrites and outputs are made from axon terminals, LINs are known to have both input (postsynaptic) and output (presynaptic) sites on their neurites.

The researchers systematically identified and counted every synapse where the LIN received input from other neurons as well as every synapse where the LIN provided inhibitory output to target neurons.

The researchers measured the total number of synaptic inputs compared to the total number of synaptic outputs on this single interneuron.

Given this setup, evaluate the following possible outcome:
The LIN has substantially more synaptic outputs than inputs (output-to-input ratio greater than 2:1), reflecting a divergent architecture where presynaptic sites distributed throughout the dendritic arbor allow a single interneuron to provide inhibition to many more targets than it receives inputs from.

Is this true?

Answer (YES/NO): NO